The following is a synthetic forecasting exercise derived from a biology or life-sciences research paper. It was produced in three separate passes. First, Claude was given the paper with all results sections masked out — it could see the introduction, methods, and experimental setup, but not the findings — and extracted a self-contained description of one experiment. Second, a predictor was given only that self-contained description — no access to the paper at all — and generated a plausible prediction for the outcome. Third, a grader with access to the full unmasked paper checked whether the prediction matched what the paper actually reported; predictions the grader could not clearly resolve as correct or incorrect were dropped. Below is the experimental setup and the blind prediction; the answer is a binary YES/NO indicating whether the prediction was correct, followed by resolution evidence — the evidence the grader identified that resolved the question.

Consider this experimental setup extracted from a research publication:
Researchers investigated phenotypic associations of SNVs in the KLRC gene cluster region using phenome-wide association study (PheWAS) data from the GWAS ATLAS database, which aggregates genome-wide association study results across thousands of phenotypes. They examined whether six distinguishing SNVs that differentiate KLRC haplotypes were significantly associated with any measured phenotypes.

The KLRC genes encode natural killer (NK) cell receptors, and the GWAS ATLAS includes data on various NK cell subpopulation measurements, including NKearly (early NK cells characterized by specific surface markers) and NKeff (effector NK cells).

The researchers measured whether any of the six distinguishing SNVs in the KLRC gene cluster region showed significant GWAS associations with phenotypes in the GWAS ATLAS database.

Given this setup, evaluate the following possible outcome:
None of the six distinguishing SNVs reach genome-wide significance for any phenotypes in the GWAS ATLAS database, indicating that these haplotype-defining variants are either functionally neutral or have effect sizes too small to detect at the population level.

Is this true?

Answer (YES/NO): NO